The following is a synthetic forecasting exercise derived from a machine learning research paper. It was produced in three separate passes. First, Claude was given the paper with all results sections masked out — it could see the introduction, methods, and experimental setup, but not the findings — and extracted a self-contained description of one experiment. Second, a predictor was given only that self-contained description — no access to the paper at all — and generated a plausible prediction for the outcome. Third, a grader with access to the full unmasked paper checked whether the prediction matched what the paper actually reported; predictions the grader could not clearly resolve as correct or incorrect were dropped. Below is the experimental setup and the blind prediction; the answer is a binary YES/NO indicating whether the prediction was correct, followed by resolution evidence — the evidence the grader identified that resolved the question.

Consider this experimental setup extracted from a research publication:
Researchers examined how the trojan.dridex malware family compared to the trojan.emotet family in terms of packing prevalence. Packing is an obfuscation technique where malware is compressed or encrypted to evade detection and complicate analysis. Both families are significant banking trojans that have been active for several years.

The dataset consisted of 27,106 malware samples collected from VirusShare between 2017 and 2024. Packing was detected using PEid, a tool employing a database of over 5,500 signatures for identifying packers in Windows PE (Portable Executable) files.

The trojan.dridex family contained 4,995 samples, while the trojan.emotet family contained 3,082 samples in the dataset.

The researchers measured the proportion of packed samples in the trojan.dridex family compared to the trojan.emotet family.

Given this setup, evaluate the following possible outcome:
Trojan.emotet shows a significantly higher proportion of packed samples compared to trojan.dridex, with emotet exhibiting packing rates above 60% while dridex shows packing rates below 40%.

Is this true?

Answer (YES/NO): NO